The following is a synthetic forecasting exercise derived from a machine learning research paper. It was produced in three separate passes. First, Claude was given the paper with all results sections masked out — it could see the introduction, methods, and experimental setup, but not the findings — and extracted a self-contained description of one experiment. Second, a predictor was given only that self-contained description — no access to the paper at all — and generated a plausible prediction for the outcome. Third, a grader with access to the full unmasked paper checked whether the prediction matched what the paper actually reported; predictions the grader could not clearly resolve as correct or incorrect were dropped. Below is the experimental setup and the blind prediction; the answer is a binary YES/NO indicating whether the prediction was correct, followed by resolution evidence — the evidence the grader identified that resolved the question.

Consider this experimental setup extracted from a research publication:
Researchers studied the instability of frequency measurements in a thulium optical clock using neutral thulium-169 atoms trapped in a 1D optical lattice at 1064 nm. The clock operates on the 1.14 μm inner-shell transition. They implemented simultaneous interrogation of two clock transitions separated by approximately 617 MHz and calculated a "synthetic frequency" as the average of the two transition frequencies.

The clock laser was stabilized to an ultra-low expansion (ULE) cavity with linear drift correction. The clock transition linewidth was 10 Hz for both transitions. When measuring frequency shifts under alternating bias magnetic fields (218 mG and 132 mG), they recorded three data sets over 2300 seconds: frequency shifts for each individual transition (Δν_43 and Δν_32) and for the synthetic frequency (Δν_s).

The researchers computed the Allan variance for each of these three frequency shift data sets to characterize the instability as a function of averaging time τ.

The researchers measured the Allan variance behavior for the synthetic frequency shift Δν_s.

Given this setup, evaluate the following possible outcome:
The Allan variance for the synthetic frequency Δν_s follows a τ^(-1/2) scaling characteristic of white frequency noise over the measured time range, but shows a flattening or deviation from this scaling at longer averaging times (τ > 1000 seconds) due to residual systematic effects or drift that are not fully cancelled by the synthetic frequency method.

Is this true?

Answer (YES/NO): NO